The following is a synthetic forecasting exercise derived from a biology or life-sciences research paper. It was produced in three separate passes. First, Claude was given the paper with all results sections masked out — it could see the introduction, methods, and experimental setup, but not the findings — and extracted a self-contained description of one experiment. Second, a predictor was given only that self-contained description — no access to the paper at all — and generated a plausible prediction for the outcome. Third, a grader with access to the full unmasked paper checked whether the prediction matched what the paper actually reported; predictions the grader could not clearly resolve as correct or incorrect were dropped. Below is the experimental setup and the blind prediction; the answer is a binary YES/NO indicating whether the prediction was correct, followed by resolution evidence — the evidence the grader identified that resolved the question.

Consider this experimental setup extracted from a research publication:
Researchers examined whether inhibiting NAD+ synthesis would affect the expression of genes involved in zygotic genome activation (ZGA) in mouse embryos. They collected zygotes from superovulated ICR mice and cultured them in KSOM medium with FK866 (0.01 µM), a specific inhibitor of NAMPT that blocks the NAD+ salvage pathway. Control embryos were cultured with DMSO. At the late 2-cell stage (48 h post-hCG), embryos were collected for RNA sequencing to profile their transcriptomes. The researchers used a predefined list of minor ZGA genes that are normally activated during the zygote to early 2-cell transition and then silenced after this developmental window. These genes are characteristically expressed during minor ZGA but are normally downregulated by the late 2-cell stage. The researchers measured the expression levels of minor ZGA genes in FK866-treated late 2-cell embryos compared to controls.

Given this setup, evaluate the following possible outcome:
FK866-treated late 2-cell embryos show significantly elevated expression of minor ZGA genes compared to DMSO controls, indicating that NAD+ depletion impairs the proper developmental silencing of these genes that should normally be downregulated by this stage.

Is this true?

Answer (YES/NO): YES